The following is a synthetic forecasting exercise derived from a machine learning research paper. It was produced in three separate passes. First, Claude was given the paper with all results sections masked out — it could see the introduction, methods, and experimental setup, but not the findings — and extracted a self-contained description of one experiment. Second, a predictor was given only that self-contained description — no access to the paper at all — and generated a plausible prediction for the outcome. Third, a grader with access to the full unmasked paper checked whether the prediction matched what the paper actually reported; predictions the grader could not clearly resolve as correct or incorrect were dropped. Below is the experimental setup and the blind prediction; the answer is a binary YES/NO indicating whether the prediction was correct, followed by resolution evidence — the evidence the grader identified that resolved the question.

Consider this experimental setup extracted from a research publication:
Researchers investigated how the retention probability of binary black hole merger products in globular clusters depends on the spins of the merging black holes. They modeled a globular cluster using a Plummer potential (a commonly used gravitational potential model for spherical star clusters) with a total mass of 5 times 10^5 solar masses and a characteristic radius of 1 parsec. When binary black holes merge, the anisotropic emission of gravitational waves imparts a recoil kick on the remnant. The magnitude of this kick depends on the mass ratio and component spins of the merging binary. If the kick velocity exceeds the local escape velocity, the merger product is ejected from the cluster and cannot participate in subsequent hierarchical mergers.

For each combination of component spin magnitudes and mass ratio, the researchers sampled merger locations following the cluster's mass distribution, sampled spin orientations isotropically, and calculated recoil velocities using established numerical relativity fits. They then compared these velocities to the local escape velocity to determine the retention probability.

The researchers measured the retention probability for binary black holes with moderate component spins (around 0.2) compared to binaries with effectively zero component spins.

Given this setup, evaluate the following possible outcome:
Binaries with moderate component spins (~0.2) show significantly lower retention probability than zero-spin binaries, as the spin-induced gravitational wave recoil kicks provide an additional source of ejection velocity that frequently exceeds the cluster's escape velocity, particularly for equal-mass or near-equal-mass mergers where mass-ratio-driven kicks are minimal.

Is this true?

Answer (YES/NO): YES